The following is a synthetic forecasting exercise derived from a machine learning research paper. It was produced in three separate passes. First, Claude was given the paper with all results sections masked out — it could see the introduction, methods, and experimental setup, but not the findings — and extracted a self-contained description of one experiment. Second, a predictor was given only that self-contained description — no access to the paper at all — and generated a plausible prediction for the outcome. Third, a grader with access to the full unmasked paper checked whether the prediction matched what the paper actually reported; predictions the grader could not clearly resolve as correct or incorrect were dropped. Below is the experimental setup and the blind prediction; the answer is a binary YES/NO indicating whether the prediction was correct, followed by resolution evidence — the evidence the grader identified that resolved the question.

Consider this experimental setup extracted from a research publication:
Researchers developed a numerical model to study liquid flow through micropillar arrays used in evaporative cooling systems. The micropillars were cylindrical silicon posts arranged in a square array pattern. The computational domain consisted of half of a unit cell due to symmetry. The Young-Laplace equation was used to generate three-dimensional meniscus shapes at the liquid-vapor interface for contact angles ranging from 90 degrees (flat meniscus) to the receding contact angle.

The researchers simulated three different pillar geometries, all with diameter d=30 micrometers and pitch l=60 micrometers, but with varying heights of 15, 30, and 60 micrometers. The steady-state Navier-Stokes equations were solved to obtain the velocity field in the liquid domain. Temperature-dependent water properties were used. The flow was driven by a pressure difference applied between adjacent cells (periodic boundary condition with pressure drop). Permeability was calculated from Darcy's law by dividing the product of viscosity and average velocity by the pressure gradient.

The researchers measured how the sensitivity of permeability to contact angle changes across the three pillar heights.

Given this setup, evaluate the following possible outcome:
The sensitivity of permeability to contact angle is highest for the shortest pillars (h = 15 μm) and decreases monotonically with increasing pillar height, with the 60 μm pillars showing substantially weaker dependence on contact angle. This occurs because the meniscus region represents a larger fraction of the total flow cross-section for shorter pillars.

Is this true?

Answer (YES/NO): YES